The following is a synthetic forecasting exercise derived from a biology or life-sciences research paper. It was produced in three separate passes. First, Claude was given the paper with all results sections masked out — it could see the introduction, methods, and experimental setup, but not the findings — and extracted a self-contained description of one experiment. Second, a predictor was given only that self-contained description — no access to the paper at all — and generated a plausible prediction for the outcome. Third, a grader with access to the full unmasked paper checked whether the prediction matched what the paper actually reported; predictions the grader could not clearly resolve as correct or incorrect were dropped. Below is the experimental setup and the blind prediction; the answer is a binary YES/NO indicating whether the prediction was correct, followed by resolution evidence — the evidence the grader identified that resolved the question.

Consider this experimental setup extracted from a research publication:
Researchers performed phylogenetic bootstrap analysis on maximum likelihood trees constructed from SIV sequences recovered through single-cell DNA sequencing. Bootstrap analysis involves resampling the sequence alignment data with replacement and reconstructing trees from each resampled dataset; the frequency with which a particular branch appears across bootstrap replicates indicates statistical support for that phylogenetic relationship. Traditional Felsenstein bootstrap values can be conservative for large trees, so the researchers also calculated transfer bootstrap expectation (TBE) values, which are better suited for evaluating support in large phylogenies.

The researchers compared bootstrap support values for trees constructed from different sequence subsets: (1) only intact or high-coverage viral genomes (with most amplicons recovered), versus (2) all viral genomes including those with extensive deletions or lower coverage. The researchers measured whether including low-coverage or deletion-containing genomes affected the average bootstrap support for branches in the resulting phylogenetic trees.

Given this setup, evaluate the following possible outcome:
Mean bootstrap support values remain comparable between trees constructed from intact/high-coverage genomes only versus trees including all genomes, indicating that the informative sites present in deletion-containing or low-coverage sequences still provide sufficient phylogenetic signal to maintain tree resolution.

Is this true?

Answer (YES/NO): NO